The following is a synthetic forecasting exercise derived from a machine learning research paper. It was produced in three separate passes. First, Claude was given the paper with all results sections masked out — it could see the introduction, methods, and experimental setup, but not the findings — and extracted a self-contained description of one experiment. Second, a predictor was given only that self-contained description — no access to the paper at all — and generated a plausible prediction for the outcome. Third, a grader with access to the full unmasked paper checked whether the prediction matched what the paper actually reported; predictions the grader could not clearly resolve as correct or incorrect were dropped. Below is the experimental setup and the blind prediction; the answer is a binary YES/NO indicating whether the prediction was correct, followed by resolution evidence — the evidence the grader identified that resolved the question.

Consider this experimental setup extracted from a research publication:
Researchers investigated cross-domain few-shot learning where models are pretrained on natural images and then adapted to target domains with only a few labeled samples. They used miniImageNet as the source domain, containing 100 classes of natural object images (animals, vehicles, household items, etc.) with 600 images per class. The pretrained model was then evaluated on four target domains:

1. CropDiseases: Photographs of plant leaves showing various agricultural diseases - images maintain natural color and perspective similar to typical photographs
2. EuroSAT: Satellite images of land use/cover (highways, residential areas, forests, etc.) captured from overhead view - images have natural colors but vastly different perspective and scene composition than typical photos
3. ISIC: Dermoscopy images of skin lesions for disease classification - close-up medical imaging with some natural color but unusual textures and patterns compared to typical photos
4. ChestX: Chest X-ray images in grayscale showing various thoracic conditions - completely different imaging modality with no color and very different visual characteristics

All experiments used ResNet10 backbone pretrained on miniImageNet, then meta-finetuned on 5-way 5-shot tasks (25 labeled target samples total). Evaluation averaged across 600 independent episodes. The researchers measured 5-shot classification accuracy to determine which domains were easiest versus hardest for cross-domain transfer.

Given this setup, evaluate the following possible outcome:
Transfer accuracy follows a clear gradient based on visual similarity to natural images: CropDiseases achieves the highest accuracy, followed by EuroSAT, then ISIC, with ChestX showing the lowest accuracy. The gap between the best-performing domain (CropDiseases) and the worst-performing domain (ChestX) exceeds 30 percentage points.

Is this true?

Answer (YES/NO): YES